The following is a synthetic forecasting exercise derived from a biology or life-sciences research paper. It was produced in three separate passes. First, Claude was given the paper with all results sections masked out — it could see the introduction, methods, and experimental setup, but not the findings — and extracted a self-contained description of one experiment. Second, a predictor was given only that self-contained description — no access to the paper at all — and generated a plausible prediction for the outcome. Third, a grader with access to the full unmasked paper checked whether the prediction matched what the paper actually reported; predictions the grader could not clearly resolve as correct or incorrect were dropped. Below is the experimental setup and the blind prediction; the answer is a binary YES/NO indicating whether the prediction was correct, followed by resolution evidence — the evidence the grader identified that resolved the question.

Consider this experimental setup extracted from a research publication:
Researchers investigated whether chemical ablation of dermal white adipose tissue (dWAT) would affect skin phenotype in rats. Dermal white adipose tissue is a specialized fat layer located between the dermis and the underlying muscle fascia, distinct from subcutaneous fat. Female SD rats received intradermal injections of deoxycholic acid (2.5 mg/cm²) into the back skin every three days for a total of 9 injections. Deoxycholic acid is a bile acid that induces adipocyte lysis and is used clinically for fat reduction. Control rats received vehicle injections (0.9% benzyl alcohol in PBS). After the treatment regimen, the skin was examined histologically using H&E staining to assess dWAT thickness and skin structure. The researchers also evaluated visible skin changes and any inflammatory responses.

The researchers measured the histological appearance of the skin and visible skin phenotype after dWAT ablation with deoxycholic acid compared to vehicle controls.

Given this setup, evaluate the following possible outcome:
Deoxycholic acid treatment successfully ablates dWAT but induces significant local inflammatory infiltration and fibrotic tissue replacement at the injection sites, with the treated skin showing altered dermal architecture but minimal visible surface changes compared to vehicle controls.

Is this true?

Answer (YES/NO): NO